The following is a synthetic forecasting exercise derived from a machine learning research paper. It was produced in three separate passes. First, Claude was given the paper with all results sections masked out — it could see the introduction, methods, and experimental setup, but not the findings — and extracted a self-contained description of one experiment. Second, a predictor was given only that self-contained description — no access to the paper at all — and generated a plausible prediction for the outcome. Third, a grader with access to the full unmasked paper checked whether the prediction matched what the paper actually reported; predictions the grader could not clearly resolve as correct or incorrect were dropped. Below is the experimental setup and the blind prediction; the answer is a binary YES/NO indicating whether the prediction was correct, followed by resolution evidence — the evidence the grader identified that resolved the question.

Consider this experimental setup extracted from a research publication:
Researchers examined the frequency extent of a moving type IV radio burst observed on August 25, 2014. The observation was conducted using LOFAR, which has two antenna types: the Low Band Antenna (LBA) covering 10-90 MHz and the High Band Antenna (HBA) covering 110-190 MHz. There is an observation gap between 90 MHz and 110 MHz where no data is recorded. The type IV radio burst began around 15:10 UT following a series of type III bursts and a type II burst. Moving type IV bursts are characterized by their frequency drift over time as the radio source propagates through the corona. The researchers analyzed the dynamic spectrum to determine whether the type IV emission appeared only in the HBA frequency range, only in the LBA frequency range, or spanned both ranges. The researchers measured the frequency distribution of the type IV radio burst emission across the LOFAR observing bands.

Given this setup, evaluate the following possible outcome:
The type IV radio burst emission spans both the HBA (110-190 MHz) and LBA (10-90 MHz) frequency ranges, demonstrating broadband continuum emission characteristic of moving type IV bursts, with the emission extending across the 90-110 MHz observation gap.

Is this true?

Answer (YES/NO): YES